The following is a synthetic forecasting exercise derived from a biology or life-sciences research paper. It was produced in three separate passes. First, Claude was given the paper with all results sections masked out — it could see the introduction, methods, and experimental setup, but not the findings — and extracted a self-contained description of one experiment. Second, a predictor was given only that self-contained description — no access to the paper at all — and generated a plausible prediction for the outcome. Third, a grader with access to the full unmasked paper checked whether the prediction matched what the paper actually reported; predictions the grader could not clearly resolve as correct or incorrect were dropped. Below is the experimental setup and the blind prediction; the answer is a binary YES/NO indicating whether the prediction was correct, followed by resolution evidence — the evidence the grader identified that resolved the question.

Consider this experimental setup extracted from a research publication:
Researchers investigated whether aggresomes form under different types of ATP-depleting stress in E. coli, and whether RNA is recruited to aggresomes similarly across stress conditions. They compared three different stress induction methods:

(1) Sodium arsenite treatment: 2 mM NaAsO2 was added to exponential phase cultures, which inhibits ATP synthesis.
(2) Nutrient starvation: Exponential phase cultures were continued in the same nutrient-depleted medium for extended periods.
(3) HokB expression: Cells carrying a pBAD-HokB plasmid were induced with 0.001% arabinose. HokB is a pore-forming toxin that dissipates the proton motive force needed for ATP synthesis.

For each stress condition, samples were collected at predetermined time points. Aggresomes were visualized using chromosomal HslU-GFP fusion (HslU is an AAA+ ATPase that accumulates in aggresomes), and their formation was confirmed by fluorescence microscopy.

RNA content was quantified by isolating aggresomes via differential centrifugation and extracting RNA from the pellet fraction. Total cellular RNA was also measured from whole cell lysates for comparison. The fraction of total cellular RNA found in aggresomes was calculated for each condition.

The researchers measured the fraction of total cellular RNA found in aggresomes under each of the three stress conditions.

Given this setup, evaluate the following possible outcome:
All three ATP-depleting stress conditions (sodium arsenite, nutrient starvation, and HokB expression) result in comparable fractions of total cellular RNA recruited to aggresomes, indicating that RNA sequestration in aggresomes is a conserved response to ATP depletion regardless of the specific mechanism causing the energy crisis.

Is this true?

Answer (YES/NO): YES